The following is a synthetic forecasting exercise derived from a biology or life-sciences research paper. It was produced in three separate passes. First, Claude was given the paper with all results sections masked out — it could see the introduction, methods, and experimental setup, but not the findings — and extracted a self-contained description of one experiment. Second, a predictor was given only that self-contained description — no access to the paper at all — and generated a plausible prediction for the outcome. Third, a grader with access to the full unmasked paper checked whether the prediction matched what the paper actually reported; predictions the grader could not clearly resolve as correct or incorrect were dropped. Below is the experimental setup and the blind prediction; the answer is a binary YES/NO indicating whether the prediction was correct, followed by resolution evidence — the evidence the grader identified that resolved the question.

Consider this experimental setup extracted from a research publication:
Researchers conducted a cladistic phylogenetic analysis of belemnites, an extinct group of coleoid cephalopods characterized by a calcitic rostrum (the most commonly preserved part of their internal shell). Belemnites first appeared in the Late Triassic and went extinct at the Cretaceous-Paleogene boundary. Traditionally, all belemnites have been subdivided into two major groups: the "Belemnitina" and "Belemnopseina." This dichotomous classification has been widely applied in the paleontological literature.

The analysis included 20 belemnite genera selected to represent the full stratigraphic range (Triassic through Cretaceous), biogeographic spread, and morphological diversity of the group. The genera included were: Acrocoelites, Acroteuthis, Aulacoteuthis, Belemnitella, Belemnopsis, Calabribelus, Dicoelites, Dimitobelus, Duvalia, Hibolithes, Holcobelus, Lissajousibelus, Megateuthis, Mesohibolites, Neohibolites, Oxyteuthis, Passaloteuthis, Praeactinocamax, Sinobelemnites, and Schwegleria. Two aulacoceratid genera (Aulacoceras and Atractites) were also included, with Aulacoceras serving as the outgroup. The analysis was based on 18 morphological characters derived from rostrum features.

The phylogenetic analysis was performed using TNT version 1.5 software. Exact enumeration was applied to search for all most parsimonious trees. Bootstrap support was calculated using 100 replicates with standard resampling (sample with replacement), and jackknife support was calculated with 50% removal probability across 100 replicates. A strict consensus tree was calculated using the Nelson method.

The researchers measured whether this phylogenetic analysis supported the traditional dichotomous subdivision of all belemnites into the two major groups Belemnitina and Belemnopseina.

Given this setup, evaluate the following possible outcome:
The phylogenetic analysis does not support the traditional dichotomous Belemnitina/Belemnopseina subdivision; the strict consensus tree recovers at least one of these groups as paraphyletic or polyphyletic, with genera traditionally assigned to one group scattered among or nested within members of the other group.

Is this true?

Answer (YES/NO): YES